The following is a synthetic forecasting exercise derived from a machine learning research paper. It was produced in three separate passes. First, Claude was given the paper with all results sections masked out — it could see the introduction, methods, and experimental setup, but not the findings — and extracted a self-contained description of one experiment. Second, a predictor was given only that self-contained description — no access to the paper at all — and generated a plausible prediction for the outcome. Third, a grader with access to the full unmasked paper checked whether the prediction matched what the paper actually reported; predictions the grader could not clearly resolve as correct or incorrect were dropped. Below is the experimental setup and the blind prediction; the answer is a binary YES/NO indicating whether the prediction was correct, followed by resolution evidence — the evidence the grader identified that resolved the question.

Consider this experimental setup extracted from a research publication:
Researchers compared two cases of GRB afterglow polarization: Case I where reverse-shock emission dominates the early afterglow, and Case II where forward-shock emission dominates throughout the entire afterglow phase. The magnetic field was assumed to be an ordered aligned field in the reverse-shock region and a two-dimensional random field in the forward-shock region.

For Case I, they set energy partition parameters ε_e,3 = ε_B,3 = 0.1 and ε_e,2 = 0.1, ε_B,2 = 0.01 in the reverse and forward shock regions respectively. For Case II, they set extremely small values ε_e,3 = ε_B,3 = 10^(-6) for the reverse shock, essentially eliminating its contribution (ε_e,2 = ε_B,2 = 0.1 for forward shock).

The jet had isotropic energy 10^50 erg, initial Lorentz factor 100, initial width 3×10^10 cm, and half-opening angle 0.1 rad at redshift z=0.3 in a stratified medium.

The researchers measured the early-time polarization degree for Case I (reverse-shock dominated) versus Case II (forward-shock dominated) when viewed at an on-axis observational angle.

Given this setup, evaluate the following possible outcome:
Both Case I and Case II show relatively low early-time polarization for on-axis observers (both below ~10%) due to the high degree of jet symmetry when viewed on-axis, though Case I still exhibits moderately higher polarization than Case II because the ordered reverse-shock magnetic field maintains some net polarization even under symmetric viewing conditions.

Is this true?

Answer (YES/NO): NO